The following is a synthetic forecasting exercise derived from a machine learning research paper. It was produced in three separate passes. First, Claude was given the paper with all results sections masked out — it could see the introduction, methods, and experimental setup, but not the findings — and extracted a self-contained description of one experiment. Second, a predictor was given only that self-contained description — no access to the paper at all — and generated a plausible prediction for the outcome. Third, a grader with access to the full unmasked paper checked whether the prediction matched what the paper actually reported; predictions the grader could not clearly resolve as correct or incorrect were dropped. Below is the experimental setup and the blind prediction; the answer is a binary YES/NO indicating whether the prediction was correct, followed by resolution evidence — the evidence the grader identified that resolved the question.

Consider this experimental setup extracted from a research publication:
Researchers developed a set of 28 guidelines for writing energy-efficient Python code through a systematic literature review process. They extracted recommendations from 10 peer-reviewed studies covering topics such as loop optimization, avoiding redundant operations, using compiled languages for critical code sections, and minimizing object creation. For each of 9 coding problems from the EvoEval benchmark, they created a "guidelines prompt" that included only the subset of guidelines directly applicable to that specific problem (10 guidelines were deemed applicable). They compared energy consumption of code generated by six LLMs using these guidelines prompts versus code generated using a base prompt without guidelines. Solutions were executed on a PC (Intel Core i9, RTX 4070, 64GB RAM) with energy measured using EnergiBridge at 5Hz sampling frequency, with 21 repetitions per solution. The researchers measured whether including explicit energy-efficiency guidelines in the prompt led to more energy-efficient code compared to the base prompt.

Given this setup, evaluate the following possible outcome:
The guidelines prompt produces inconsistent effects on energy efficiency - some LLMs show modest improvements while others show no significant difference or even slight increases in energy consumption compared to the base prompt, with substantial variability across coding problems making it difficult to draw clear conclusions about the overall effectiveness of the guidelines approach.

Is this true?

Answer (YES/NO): YES